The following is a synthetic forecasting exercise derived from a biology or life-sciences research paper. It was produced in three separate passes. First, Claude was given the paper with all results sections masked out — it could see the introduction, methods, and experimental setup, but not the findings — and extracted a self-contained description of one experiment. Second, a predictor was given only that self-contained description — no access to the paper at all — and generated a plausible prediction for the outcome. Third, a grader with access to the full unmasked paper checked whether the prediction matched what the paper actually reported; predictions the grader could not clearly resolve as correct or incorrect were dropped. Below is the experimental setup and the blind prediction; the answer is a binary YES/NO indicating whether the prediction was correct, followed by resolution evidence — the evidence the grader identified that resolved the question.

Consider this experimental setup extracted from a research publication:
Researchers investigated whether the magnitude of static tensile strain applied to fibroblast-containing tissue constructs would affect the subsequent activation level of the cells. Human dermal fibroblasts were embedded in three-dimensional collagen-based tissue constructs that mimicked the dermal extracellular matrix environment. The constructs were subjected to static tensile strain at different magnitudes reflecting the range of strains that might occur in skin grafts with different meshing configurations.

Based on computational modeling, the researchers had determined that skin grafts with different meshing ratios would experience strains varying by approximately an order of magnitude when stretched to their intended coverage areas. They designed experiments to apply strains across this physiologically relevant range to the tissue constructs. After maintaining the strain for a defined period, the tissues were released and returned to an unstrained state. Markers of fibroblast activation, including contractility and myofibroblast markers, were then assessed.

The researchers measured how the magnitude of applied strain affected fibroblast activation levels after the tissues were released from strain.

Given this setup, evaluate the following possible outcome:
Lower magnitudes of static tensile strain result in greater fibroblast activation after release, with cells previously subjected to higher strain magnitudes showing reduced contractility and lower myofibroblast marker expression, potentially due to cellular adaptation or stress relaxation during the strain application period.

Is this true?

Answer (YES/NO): NO